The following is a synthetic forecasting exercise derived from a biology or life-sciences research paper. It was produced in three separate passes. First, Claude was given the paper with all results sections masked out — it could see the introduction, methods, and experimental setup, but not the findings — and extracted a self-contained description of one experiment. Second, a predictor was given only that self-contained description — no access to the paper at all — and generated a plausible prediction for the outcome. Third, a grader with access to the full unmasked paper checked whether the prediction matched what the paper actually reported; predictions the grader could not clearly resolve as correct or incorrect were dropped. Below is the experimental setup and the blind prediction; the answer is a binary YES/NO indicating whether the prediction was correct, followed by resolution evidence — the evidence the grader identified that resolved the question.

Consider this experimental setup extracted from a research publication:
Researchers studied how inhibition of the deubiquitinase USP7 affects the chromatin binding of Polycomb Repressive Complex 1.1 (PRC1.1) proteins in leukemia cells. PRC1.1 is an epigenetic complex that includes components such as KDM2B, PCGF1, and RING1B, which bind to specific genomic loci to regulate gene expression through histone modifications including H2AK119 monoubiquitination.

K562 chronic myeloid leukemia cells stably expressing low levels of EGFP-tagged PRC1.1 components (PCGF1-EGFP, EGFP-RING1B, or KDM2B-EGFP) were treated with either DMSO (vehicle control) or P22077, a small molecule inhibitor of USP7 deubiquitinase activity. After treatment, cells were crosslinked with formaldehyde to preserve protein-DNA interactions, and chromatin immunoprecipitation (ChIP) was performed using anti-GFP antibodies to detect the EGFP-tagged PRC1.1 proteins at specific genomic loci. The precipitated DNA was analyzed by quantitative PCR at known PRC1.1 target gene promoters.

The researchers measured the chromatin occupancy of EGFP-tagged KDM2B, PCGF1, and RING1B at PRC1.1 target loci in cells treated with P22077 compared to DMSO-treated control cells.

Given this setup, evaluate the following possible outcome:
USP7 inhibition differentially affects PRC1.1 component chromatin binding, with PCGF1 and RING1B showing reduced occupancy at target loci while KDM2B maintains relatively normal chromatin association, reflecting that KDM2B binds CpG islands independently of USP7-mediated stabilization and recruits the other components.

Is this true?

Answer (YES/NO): NO